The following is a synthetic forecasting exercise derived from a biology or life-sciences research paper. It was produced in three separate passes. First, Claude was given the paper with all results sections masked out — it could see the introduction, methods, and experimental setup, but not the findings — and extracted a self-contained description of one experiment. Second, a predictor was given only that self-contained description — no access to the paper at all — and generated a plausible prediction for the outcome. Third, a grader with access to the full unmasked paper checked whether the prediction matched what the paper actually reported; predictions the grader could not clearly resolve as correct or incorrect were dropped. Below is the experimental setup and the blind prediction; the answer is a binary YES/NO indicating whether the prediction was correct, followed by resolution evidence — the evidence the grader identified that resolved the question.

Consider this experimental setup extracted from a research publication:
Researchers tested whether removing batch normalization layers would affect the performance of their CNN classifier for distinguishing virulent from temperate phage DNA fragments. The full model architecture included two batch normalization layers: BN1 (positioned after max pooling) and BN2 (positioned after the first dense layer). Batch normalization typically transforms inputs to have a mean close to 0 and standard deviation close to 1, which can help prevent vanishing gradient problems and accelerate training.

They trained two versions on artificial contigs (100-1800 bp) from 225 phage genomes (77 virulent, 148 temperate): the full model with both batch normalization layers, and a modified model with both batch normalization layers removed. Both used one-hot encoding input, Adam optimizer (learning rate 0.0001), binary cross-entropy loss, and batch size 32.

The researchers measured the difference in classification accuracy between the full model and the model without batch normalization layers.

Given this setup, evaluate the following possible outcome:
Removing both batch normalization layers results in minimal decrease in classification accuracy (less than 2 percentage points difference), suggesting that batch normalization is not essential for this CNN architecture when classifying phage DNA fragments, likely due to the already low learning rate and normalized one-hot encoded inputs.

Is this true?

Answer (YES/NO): NO